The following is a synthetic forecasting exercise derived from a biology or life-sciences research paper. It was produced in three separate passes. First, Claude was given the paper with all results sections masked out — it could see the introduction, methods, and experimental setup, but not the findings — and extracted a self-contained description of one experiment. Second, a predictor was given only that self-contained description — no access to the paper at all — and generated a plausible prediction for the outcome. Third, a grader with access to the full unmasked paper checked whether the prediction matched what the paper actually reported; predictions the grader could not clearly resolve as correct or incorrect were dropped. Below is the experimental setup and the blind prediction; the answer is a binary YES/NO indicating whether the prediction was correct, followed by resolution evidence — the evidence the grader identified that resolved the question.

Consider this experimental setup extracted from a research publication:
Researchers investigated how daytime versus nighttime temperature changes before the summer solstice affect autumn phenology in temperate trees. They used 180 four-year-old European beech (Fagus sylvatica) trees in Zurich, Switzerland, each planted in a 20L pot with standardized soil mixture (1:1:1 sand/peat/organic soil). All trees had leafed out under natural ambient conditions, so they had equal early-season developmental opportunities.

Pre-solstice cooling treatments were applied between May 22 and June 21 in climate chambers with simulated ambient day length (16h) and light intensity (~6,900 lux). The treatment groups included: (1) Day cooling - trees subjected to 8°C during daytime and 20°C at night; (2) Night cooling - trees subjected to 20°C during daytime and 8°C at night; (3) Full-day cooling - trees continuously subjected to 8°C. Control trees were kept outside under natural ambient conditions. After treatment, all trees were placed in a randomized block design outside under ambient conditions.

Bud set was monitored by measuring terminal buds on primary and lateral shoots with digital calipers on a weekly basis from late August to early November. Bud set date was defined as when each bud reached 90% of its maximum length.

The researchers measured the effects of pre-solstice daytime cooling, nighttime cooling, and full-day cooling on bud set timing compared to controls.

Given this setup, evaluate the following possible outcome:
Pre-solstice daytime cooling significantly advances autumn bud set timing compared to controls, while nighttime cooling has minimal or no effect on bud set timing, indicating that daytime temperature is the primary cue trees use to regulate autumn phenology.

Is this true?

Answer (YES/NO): NO